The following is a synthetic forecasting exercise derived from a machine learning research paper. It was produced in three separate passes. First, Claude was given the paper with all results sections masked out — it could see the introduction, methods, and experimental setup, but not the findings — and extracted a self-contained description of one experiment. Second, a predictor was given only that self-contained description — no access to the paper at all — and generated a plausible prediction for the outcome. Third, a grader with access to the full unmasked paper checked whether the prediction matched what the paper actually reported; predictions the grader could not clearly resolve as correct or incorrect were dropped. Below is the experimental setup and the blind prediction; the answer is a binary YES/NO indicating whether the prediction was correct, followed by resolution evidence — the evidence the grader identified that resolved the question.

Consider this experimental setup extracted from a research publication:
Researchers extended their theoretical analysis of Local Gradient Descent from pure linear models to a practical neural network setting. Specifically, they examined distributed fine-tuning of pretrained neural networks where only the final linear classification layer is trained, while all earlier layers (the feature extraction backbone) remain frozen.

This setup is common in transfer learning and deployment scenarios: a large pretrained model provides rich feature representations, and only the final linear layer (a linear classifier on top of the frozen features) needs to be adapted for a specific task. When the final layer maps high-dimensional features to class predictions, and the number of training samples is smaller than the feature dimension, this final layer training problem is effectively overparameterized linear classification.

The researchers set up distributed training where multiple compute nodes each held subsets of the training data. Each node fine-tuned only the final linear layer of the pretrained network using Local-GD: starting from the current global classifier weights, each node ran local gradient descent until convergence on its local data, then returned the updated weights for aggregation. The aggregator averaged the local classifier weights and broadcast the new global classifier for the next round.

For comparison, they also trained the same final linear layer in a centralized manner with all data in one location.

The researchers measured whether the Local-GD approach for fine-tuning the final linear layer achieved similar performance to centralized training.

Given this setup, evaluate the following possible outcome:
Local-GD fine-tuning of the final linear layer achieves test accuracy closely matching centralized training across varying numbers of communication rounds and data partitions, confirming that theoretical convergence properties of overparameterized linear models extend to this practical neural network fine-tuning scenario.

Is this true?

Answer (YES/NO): NO